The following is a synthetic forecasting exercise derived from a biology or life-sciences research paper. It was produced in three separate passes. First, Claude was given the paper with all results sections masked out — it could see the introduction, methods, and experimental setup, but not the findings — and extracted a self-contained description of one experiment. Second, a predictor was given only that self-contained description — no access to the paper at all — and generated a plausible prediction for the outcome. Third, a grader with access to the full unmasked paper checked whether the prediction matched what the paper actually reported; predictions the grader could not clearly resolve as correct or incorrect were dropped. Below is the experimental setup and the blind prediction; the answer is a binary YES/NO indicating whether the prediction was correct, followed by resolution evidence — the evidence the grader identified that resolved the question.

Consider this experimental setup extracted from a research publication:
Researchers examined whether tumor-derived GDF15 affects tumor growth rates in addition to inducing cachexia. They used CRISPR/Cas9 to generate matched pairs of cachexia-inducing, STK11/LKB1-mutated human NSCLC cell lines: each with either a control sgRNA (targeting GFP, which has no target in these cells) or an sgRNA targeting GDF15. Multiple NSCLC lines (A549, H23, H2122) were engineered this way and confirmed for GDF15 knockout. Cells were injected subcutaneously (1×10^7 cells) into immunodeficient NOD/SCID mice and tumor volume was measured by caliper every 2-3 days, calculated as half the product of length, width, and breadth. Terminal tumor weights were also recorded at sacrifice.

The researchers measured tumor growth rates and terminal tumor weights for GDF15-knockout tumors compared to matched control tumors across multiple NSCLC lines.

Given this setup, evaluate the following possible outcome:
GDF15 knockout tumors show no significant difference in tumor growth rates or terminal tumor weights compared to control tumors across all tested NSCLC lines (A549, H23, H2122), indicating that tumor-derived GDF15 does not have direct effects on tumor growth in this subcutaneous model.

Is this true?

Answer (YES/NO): NO